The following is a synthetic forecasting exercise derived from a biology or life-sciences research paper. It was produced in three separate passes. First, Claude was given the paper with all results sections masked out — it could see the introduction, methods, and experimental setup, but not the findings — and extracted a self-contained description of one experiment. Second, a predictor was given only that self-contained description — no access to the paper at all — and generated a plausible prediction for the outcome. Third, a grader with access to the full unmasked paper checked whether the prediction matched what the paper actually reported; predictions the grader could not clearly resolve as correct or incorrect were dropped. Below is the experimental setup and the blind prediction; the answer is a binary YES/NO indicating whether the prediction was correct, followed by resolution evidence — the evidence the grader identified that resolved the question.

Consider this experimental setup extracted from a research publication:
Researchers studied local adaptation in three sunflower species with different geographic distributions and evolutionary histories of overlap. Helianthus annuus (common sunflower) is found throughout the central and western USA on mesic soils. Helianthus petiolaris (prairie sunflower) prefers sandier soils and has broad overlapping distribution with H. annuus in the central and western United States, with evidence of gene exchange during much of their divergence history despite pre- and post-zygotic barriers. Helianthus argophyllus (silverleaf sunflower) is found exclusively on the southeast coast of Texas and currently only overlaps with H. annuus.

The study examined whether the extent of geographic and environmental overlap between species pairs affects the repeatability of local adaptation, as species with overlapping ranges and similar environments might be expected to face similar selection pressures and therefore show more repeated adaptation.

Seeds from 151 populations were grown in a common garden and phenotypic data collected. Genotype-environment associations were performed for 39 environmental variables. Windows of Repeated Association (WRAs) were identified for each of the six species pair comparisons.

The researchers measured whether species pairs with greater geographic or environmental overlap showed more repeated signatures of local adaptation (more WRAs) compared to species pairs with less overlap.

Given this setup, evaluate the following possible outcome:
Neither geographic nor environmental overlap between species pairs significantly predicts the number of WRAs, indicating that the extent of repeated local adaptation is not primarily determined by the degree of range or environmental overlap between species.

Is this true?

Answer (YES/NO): NO